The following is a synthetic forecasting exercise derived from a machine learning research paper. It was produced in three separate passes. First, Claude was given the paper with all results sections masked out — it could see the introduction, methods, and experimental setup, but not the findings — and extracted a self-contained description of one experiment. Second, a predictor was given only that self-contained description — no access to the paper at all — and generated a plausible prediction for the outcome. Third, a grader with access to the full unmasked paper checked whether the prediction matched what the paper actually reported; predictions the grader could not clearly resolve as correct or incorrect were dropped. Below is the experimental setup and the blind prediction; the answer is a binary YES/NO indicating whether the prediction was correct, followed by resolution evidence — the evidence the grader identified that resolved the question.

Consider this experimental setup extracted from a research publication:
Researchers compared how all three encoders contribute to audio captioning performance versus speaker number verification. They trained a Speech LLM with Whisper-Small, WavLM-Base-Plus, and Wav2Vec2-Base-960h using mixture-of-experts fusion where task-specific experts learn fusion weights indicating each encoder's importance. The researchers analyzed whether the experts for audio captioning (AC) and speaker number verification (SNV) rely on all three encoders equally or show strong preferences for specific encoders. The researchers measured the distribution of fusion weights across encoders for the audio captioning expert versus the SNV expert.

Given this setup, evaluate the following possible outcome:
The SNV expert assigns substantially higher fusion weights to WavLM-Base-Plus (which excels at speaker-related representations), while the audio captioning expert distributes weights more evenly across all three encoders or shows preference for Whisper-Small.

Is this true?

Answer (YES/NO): NO